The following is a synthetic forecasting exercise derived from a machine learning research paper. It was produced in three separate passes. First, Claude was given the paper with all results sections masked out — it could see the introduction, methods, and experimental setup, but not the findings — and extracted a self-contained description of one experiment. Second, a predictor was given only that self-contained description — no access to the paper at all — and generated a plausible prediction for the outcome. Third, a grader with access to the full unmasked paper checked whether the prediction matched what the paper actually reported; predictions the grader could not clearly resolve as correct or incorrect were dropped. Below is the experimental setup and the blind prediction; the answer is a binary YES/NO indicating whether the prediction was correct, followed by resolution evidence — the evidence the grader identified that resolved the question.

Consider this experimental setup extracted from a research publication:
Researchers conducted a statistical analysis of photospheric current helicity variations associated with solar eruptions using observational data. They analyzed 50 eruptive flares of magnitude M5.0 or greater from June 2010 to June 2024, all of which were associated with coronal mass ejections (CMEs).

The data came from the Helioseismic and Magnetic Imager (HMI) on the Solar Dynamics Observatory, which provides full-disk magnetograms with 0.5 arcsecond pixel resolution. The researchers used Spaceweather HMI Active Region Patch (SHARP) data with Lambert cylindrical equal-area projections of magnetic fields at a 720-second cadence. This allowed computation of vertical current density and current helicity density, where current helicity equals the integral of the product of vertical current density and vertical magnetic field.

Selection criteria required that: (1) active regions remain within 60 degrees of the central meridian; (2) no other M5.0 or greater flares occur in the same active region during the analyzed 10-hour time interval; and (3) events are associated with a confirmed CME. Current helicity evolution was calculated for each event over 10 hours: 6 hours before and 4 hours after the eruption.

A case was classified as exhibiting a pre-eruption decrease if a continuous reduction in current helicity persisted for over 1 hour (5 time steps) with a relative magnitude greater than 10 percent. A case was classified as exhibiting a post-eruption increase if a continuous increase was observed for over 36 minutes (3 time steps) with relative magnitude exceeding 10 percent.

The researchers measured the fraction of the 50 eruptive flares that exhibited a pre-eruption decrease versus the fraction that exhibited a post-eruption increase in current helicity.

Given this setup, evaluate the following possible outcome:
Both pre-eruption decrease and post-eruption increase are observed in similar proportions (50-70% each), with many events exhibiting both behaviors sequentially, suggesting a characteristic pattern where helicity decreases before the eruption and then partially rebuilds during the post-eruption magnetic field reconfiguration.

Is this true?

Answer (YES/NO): NO